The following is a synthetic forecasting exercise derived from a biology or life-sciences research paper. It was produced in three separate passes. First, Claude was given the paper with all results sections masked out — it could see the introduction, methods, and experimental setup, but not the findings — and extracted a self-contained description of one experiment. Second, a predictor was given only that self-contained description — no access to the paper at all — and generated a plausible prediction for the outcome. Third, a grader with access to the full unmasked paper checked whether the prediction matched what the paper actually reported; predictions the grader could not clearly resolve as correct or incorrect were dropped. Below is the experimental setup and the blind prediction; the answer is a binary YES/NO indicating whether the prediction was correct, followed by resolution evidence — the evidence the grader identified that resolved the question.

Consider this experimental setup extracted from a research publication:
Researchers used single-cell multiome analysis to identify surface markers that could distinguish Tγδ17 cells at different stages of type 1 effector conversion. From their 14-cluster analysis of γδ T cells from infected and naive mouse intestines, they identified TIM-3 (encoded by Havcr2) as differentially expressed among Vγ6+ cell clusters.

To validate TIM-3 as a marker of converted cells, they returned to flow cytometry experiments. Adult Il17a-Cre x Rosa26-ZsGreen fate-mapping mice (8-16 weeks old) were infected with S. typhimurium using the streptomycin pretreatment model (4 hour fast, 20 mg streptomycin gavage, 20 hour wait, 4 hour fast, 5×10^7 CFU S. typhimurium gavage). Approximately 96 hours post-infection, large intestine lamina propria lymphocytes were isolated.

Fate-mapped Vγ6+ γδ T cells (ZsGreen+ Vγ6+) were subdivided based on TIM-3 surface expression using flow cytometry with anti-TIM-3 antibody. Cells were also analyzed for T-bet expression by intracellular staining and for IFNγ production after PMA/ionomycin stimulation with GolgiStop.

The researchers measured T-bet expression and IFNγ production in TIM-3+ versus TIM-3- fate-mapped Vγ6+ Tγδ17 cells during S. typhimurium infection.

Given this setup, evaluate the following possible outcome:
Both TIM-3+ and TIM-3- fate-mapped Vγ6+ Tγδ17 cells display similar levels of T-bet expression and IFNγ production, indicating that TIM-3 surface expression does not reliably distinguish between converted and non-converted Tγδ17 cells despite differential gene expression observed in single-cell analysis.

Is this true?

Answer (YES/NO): NO